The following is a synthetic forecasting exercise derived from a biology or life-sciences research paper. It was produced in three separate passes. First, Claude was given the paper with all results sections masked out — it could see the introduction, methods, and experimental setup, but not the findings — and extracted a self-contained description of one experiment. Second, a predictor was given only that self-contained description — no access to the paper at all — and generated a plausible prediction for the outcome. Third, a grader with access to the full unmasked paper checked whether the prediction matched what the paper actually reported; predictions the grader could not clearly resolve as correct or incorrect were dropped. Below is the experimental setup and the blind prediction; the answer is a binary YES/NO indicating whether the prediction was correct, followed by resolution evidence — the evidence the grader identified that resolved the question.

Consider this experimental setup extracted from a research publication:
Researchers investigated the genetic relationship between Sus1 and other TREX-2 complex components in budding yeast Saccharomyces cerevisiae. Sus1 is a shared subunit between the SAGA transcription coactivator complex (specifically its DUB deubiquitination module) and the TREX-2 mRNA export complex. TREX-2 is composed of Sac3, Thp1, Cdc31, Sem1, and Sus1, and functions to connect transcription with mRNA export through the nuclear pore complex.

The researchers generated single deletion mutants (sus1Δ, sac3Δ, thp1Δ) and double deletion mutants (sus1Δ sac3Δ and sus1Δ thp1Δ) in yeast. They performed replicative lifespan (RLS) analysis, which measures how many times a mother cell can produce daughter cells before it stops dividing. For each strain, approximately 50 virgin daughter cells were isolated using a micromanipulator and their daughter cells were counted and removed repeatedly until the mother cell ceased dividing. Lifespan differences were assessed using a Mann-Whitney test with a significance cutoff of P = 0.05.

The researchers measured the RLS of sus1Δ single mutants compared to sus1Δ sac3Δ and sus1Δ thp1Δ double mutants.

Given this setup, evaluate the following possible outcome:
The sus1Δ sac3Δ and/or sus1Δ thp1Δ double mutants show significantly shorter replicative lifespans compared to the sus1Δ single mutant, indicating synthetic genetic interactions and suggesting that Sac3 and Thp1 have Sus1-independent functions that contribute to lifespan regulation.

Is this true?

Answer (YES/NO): NO